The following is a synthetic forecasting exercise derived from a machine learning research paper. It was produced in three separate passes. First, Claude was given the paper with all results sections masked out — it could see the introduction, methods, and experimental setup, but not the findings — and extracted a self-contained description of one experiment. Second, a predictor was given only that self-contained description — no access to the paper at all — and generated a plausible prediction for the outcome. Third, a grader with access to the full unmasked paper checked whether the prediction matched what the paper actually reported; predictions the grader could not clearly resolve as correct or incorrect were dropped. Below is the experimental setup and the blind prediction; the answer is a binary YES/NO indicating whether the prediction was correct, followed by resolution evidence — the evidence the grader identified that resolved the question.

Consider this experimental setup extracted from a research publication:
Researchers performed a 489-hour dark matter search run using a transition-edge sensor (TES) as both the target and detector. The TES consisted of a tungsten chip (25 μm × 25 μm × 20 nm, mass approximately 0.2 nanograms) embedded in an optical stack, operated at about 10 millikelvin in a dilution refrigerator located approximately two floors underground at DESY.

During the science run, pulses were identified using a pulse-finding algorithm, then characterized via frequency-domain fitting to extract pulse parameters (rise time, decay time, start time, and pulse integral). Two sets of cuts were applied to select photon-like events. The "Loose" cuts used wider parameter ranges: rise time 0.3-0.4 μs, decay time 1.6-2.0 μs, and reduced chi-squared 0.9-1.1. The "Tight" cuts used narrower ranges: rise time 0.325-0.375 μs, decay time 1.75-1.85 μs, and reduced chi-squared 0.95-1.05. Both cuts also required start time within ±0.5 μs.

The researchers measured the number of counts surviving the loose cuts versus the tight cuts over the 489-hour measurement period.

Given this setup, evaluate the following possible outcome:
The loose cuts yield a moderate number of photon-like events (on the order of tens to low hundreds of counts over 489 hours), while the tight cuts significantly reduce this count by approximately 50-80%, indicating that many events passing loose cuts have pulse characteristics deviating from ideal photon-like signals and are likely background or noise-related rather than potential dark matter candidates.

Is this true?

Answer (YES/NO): NO